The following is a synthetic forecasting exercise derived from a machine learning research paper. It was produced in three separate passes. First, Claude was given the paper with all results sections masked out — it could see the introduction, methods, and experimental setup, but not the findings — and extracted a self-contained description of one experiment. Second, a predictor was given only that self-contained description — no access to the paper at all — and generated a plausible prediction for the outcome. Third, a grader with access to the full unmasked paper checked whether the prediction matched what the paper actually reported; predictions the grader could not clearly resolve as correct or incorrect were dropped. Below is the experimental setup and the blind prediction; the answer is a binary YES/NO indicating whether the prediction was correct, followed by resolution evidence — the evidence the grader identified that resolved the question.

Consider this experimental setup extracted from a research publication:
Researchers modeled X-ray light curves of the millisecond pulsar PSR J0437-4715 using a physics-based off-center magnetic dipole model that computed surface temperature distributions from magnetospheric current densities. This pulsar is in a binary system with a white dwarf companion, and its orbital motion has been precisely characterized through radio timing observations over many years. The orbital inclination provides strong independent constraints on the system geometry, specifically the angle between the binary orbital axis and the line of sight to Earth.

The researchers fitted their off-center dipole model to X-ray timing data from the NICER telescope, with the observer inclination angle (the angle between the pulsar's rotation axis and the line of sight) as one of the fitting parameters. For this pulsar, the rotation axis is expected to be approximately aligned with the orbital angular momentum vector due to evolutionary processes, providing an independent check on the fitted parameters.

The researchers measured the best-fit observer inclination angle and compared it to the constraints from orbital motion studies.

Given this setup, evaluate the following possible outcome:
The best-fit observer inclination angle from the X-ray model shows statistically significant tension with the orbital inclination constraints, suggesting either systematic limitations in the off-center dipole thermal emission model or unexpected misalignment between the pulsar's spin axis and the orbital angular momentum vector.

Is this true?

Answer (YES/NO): YES